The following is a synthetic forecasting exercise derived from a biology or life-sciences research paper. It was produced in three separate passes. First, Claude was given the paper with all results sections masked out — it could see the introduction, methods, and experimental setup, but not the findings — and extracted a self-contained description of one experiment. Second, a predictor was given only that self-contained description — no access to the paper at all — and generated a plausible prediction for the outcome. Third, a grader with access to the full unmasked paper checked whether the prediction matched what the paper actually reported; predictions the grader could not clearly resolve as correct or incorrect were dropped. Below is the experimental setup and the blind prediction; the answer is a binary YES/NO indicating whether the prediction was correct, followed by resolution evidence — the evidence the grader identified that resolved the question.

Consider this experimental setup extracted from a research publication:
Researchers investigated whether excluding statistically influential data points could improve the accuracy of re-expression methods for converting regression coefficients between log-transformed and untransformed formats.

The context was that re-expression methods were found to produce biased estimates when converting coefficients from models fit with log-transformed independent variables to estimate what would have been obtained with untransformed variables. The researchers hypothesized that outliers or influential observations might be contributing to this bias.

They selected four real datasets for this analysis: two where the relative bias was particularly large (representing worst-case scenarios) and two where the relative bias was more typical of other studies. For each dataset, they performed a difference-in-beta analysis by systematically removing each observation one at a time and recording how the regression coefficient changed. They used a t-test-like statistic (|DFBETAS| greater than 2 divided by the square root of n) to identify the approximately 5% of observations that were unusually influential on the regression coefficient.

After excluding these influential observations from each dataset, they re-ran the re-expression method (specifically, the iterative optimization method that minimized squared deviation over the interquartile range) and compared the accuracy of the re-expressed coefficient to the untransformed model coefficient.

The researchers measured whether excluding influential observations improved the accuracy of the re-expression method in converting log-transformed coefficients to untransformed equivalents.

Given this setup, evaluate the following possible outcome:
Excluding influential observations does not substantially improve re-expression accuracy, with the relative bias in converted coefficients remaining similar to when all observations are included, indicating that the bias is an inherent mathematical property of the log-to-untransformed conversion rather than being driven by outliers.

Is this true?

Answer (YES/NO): YES